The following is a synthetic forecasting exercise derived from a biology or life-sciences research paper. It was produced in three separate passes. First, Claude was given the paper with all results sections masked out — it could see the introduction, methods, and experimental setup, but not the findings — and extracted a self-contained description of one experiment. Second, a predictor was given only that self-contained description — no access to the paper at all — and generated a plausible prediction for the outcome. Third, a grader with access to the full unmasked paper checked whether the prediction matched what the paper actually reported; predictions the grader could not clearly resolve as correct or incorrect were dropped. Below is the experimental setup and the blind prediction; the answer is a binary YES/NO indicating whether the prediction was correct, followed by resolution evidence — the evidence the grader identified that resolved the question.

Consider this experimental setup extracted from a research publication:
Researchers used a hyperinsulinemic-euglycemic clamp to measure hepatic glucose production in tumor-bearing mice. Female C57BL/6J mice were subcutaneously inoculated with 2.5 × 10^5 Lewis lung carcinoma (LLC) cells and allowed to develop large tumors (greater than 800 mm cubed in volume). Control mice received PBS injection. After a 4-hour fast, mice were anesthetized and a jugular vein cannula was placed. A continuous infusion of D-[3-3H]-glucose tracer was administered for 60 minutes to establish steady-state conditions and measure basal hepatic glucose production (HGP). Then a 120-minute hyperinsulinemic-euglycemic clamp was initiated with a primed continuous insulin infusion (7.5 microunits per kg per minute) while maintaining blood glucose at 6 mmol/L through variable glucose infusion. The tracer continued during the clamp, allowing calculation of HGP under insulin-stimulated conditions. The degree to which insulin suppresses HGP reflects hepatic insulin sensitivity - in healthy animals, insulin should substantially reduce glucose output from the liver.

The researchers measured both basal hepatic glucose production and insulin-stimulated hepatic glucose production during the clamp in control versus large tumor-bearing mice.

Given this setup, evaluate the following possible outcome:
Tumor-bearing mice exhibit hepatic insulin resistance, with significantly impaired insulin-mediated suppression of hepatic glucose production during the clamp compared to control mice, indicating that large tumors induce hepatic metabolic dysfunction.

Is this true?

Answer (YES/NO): NO